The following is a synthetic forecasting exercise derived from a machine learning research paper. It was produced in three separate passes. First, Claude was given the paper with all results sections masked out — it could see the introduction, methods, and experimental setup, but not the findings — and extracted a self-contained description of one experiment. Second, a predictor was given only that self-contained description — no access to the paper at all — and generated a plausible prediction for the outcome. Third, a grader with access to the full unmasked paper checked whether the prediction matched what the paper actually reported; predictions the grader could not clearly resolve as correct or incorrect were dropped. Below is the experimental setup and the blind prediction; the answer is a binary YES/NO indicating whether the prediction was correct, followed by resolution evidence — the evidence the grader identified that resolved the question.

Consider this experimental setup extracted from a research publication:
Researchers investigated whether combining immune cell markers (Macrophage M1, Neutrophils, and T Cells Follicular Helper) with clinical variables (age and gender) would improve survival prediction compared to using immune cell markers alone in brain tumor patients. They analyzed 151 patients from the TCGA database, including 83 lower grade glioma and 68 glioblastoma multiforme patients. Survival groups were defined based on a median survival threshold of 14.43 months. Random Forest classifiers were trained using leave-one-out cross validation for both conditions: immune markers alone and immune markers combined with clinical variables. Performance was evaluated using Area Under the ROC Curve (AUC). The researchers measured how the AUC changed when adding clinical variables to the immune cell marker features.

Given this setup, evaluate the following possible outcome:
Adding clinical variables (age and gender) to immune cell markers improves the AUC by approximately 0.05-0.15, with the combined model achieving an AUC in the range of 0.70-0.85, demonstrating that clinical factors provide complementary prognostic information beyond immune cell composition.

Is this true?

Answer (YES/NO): NO